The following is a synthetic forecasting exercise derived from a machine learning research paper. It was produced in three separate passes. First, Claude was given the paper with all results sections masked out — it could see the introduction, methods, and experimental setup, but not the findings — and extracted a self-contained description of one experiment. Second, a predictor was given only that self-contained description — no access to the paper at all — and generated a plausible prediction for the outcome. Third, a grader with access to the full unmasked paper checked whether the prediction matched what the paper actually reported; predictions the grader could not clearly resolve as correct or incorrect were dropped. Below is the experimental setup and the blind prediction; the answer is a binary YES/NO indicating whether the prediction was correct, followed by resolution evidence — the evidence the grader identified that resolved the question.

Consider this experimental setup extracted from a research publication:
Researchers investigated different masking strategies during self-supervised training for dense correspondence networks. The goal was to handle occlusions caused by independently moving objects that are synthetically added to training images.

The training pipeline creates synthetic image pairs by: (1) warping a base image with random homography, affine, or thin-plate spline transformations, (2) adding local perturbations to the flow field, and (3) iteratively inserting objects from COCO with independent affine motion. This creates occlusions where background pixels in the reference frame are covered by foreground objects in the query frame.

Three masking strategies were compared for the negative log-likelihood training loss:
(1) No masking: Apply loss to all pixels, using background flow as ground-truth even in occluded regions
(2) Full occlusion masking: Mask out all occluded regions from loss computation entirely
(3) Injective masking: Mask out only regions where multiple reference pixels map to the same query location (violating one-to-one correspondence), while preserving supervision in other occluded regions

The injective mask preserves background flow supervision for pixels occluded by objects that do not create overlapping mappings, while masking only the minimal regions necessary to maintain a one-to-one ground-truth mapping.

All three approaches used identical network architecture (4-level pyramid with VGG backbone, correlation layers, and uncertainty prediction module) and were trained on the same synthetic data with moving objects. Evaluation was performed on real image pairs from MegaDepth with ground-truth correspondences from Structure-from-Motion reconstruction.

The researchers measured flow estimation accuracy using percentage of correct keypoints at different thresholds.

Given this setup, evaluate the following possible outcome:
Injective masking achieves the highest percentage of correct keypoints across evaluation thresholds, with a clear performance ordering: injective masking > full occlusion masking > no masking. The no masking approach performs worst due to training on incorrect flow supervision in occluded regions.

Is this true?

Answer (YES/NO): NO